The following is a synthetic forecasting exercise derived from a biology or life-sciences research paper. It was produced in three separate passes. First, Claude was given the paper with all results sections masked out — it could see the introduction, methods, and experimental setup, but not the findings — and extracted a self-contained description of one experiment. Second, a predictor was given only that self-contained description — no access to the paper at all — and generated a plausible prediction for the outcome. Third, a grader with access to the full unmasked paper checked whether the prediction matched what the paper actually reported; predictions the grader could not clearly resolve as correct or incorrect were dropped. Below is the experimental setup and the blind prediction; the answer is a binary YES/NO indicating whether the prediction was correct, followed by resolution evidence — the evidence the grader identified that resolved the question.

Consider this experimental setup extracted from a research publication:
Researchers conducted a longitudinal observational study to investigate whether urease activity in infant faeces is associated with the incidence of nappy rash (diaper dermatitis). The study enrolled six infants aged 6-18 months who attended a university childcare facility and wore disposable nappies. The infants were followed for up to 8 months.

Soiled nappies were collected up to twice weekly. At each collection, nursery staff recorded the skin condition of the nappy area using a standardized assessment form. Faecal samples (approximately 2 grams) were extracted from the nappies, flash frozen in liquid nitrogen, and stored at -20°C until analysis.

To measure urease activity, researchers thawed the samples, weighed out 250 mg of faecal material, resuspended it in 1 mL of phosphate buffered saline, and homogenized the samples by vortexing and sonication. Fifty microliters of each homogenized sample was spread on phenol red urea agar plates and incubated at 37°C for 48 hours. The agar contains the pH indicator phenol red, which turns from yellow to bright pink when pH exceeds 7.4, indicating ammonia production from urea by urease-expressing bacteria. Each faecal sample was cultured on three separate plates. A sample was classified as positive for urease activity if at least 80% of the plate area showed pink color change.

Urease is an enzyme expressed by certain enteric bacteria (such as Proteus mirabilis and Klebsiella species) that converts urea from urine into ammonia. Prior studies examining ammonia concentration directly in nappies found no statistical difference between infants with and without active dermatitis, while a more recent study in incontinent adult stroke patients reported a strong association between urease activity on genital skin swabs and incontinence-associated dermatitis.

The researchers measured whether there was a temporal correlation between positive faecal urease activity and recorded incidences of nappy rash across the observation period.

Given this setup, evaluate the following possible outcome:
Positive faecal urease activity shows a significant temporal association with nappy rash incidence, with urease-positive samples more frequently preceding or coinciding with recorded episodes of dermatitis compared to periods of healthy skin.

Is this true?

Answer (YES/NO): YES